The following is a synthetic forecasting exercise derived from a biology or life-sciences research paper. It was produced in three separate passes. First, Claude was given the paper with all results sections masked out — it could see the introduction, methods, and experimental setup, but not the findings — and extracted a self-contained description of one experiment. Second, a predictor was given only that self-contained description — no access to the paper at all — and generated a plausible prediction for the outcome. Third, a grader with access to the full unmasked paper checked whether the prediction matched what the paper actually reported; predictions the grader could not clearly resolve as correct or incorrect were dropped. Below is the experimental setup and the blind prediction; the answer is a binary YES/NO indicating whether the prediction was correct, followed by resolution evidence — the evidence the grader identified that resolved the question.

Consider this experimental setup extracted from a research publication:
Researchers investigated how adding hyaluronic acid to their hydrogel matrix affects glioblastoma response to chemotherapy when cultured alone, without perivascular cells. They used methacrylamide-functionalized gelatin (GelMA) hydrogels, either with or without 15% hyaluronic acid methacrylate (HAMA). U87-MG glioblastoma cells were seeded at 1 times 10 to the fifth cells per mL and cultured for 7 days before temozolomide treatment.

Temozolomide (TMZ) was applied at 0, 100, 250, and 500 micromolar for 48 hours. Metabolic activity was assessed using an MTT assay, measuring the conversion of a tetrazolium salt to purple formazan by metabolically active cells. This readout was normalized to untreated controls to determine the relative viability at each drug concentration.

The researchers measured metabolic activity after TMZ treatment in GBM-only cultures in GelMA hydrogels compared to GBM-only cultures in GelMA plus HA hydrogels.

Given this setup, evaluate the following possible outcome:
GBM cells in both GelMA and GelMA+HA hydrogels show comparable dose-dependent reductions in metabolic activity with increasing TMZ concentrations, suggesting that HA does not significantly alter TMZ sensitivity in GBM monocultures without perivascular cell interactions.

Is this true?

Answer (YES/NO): YES